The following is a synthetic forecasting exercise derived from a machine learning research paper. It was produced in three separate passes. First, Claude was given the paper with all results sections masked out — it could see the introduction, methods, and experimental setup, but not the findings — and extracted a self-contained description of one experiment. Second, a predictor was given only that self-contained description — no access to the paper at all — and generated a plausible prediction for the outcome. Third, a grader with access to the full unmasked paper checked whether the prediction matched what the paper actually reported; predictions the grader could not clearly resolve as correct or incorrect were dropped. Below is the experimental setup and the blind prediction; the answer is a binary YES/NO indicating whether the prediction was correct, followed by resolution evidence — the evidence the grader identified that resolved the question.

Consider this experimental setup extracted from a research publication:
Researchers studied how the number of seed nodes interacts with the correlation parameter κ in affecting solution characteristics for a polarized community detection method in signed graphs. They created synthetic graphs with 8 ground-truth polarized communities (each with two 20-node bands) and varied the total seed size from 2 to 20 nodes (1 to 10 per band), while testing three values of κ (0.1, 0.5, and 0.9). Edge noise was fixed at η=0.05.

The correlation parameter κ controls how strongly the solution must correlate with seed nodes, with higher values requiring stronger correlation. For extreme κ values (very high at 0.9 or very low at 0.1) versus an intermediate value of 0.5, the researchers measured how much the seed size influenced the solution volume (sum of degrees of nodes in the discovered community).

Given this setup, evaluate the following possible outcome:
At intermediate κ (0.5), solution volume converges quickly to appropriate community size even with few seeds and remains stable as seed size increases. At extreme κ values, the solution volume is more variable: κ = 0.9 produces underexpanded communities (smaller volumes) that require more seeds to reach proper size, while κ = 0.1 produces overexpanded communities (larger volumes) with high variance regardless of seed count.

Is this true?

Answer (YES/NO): NO